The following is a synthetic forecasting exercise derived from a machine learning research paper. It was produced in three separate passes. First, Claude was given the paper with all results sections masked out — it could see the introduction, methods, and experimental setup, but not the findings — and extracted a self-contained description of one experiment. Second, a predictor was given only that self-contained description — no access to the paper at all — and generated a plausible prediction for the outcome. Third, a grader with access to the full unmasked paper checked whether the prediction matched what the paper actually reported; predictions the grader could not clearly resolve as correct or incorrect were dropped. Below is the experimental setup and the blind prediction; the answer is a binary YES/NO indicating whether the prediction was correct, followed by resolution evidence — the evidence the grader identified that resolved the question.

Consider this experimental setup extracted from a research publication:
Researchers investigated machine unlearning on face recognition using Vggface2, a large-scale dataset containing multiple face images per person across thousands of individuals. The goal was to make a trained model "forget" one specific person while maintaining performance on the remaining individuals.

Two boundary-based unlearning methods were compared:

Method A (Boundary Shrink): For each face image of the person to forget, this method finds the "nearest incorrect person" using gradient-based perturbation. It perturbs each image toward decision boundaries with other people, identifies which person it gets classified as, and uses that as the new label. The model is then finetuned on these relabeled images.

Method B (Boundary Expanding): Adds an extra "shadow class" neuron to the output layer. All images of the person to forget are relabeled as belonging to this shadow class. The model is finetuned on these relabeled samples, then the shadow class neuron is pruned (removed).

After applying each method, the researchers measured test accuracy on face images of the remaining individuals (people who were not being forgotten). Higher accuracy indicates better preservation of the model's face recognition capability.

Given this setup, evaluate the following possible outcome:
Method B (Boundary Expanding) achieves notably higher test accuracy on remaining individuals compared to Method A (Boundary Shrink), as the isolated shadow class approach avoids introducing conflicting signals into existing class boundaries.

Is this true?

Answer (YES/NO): NO